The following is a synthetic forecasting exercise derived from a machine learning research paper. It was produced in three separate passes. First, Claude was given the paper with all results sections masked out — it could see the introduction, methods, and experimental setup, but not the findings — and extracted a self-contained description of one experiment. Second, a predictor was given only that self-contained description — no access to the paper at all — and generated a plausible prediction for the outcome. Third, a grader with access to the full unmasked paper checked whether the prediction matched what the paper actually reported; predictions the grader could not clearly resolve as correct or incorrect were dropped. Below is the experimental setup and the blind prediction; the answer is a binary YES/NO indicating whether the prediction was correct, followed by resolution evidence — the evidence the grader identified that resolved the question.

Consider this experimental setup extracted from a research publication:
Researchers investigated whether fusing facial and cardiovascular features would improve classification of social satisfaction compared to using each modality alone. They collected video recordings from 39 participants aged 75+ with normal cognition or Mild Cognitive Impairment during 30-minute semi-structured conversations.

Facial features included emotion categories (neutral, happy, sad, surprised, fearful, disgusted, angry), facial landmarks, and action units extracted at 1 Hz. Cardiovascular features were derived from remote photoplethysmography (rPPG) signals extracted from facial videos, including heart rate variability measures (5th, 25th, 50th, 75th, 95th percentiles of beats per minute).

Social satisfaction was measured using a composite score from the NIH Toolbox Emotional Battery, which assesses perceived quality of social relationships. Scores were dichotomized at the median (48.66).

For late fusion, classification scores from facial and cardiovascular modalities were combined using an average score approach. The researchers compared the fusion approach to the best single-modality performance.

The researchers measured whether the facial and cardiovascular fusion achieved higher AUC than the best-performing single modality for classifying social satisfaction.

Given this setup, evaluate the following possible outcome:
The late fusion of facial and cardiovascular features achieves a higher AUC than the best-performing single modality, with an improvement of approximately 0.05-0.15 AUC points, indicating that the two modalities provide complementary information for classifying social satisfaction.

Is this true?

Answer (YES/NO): NO